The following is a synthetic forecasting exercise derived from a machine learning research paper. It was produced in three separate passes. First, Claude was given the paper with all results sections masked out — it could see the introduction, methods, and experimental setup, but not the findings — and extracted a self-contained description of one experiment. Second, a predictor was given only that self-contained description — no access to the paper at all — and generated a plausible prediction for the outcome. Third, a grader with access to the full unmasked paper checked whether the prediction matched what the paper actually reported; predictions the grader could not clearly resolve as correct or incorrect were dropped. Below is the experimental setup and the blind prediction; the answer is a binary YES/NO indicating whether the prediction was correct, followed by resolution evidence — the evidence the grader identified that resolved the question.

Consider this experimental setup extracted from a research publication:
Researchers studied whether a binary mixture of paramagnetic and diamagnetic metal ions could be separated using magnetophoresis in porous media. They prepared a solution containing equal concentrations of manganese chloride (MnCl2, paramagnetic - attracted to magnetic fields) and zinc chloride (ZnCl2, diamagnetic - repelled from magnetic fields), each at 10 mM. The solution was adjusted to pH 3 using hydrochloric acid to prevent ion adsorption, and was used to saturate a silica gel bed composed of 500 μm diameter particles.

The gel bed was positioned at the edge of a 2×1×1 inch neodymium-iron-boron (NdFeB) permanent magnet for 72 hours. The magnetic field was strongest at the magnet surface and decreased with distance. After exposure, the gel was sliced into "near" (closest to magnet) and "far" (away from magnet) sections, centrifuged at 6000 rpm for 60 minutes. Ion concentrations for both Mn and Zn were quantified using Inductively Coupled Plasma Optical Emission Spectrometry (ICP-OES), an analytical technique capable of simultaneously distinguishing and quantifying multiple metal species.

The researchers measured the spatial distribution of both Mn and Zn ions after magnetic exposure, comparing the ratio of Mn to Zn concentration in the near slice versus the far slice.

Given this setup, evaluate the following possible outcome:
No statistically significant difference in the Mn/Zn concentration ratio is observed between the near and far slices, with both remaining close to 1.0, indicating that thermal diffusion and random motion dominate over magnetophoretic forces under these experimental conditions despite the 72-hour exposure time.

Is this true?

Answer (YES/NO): NO